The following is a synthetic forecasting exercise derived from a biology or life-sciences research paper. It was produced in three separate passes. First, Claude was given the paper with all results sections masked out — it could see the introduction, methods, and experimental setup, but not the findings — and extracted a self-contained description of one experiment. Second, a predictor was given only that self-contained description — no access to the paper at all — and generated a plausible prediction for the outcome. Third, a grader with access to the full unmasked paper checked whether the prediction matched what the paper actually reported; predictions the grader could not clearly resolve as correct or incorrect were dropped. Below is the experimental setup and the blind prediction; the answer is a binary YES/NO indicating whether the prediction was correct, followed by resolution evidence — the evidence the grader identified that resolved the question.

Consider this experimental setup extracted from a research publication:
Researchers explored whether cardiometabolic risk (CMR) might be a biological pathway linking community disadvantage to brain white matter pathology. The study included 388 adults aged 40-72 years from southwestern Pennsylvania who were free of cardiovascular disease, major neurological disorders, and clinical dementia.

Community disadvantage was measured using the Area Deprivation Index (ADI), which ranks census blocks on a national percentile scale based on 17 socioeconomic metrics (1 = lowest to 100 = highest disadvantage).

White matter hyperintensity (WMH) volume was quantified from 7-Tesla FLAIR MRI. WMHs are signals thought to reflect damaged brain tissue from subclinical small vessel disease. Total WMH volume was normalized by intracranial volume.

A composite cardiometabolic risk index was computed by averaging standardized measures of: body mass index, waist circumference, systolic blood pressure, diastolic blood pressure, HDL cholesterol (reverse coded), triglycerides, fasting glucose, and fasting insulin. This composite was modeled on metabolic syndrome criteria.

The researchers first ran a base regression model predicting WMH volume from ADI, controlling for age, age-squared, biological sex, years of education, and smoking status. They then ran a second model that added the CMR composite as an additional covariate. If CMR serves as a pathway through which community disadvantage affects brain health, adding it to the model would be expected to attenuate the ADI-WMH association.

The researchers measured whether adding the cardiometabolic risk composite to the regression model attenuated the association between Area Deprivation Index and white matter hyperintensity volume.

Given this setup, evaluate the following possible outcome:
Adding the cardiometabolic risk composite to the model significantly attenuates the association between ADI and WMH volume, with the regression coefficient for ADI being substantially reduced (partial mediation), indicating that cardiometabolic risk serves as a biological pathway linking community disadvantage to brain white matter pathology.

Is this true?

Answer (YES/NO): NO